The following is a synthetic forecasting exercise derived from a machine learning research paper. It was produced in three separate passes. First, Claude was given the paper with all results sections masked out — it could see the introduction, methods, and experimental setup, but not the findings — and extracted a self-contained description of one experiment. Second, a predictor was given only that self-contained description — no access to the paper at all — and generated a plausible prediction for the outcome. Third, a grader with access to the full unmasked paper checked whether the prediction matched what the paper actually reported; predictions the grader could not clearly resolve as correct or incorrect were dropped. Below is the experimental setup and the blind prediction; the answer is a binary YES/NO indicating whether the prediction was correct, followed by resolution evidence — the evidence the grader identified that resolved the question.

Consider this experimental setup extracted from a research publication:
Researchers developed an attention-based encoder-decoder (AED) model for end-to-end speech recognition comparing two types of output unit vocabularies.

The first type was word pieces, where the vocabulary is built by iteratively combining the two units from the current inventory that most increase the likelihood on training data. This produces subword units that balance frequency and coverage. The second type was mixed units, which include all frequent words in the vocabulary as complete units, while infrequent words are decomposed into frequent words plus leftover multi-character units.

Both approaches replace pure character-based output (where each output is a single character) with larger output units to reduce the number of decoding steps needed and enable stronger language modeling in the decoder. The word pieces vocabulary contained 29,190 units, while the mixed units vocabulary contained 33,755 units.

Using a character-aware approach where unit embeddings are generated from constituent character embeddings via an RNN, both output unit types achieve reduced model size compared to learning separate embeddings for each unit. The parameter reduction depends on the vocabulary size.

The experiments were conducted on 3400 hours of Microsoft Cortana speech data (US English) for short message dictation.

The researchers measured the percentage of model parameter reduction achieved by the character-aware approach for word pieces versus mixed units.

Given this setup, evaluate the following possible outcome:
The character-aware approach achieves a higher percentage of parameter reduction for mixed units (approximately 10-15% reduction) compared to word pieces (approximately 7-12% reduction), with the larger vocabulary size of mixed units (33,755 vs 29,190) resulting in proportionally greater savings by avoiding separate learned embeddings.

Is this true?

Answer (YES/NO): NO